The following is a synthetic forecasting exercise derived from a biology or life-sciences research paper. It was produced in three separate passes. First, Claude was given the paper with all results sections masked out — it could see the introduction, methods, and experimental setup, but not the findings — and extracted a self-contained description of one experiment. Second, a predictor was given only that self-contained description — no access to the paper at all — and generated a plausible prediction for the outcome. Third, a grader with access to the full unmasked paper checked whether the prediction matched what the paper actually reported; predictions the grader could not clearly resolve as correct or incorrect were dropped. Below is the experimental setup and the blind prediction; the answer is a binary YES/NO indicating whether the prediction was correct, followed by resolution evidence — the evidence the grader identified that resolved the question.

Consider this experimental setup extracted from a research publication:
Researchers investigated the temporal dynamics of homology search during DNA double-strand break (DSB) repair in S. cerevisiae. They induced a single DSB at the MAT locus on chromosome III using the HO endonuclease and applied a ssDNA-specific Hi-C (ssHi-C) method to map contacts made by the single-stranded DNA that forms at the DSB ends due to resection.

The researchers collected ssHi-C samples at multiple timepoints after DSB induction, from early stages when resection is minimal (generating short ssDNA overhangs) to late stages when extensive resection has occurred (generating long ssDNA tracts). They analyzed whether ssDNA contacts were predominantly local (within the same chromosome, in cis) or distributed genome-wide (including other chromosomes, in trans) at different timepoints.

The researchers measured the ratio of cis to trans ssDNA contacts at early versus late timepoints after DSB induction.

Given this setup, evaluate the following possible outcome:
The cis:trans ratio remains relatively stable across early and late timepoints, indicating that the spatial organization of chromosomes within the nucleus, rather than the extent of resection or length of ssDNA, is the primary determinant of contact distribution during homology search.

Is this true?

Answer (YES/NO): NO